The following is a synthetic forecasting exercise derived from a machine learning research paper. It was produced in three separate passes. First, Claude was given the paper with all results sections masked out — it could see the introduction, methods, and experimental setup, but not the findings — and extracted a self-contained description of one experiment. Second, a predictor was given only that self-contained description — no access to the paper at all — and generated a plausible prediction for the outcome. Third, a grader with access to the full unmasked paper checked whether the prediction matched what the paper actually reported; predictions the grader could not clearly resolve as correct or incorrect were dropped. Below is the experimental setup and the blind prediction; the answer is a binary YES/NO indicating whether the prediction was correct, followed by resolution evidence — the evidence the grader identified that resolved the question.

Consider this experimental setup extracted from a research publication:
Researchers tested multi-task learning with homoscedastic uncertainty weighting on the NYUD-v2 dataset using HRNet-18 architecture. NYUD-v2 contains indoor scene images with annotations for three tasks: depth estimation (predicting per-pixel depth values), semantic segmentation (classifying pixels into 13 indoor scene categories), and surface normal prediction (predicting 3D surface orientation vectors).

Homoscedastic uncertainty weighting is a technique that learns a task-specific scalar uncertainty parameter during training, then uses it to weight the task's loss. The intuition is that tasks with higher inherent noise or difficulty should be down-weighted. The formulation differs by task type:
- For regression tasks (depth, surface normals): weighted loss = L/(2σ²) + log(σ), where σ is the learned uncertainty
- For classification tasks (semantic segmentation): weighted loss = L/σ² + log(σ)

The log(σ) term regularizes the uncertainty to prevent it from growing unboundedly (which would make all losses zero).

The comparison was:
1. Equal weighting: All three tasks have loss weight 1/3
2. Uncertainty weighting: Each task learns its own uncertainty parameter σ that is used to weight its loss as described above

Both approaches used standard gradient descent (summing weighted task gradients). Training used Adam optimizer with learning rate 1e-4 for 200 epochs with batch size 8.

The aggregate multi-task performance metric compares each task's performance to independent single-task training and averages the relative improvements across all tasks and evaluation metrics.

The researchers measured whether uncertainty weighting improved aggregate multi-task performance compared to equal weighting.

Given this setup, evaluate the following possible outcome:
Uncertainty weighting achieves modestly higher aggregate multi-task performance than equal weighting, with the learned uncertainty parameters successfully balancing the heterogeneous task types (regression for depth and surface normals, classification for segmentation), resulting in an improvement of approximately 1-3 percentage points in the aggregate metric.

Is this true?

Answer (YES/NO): NO